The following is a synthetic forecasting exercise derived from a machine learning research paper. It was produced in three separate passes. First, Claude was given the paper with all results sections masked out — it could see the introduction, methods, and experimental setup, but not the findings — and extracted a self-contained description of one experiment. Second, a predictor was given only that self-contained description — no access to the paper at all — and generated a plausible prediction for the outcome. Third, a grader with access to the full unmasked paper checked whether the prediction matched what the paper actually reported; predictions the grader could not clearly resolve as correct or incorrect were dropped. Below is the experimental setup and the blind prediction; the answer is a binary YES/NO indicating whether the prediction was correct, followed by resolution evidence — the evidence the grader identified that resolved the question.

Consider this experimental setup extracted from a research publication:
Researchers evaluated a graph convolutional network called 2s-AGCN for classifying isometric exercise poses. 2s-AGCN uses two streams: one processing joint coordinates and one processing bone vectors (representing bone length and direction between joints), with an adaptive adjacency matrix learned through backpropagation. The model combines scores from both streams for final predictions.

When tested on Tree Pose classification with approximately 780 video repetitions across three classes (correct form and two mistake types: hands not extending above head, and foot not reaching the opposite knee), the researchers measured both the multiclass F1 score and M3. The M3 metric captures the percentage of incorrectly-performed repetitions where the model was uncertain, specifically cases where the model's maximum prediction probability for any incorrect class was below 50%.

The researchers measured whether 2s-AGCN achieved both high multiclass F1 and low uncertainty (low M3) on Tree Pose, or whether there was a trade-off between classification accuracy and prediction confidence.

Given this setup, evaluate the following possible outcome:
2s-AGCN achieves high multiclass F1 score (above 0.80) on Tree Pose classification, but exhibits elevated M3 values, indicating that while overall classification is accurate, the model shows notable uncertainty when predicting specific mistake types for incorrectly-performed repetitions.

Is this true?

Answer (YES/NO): YES